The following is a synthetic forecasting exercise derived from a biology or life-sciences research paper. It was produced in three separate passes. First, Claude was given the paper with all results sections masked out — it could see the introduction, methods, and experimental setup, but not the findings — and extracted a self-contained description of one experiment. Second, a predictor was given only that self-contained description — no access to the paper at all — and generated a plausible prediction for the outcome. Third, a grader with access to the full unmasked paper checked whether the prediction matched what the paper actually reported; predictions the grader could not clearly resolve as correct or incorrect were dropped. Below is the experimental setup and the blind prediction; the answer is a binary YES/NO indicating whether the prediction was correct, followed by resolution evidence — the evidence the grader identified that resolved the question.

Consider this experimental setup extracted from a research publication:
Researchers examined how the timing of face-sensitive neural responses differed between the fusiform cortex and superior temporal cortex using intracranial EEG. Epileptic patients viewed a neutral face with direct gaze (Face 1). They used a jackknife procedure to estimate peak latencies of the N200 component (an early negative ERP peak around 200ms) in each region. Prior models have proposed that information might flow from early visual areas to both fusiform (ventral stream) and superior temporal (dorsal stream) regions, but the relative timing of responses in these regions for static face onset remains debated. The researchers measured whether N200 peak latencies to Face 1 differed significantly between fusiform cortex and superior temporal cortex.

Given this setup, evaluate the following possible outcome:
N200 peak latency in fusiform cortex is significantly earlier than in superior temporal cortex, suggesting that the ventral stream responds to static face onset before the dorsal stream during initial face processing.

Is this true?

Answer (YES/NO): YES